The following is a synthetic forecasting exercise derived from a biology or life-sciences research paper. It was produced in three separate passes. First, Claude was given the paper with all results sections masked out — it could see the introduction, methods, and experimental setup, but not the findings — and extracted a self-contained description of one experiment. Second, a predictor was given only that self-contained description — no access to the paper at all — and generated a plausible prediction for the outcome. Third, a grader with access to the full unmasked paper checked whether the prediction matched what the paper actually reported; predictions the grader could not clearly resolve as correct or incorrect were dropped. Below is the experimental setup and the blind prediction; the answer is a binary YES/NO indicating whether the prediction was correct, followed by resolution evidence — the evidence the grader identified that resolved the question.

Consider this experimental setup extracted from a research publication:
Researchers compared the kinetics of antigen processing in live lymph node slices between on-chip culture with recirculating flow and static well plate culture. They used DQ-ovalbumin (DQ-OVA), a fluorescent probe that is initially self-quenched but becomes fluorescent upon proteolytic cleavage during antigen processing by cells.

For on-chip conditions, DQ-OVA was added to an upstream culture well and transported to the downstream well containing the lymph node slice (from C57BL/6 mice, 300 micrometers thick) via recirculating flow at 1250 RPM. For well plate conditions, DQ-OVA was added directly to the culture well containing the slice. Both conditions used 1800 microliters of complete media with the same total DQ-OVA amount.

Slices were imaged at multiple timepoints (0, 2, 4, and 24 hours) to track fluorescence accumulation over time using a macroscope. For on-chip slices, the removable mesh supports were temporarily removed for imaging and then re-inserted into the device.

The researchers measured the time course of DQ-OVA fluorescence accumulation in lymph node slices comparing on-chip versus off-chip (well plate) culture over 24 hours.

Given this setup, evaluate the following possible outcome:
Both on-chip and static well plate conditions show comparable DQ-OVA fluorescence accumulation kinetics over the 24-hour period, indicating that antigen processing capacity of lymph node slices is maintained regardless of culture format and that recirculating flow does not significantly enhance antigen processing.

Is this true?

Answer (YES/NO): NO